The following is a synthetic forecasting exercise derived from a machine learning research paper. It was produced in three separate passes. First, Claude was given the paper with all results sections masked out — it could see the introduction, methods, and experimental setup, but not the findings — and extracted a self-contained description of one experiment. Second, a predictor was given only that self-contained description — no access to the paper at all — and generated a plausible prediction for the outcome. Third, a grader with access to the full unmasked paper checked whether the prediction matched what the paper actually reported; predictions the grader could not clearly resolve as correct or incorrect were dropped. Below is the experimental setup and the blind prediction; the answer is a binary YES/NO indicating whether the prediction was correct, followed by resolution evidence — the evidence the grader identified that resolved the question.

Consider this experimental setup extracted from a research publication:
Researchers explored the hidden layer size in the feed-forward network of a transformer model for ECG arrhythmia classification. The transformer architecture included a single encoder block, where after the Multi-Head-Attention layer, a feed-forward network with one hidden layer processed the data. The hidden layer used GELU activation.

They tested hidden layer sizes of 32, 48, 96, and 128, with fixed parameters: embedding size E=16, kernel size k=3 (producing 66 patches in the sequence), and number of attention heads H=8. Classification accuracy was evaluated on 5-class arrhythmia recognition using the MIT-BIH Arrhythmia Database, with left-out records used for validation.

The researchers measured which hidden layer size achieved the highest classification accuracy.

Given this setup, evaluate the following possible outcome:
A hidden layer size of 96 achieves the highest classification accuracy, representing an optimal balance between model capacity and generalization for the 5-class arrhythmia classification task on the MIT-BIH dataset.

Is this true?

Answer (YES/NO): NO